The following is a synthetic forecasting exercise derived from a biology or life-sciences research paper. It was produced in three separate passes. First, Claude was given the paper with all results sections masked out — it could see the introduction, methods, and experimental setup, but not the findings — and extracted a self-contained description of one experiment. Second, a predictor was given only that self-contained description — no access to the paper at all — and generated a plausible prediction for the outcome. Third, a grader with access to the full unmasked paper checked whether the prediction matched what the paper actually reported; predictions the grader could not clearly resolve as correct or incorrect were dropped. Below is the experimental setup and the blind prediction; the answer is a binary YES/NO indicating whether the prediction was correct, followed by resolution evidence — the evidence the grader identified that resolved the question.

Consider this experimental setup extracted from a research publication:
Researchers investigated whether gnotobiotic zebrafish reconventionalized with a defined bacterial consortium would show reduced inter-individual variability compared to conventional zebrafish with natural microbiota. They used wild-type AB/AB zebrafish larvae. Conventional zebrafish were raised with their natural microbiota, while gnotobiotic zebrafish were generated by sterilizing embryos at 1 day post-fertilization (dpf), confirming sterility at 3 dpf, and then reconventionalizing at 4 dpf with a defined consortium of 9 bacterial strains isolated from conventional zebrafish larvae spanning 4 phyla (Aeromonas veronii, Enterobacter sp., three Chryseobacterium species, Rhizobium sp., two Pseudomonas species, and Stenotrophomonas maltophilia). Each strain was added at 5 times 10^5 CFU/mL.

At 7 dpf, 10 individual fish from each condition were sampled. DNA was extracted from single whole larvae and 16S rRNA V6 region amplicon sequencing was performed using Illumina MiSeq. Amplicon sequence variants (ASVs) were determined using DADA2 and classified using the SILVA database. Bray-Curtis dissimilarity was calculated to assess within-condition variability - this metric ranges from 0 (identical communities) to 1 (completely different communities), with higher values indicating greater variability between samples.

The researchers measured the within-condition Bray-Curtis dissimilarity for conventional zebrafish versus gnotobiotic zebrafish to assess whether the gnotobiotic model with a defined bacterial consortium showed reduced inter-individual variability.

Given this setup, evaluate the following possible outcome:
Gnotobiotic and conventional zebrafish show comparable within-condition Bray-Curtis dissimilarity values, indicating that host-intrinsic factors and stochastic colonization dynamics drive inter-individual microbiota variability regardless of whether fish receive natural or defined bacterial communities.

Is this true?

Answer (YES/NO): YES